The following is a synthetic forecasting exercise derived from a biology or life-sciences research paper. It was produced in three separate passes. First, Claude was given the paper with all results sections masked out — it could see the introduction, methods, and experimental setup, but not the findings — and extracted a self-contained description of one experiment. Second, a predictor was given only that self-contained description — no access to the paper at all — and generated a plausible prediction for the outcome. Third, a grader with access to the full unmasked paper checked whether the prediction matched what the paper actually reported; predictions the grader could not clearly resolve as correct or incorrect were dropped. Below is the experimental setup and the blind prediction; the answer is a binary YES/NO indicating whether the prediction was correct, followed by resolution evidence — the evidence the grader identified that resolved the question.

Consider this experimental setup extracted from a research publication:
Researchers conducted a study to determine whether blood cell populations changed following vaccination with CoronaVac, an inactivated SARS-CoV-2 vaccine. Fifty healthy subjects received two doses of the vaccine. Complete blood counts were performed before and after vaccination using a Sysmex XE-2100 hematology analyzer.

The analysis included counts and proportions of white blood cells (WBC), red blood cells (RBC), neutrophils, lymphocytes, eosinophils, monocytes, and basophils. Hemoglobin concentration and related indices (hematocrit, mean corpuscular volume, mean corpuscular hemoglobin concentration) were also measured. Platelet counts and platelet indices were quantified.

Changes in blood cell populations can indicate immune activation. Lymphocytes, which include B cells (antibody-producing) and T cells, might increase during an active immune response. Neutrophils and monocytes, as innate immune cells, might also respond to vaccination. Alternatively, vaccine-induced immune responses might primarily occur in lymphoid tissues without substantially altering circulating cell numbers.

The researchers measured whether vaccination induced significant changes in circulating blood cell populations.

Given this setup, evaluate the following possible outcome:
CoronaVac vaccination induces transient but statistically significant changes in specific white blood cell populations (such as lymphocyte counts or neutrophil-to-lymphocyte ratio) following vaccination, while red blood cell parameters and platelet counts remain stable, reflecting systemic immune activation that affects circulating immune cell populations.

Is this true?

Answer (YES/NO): NO